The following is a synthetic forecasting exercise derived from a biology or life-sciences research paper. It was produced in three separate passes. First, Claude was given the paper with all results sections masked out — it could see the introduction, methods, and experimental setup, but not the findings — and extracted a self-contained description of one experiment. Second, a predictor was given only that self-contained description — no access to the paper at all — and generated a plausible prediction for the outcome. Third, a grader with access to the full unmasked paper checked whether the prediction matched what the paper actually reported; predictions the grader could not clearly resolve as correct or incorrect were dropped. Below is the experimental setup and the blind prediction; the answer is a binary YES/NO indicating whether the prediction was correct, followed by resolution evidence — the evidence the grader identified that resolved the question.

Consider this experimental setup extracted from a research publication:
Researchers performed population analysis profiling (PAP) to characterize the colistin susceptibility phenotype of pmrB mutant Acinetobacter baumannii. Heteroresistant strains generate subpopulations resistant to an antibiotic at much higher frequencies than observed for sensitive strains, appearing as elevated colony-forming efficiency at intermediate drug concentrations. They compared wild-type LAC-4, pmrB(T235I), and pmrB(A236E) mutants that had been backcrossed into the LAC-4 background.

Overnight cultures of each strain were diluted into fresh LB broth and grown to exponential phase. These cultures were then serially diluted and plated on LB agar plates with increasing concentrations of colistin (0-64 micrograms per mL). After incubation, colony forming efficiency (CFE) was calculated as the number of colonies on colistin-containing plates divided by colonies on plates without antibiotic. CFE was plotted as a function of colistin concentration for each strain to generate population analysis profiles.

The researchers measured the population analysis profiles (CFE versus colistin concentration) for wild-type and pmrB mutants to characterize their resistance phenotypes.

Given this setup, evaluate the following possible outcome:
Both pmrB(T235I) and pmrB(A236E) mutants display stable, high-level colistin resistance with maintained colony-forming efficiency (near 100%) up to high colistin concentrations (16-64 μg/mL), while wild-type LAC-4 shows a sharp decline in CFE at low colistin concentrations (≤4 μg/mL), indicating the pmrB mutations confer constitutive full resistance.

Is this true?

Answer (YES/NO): NO